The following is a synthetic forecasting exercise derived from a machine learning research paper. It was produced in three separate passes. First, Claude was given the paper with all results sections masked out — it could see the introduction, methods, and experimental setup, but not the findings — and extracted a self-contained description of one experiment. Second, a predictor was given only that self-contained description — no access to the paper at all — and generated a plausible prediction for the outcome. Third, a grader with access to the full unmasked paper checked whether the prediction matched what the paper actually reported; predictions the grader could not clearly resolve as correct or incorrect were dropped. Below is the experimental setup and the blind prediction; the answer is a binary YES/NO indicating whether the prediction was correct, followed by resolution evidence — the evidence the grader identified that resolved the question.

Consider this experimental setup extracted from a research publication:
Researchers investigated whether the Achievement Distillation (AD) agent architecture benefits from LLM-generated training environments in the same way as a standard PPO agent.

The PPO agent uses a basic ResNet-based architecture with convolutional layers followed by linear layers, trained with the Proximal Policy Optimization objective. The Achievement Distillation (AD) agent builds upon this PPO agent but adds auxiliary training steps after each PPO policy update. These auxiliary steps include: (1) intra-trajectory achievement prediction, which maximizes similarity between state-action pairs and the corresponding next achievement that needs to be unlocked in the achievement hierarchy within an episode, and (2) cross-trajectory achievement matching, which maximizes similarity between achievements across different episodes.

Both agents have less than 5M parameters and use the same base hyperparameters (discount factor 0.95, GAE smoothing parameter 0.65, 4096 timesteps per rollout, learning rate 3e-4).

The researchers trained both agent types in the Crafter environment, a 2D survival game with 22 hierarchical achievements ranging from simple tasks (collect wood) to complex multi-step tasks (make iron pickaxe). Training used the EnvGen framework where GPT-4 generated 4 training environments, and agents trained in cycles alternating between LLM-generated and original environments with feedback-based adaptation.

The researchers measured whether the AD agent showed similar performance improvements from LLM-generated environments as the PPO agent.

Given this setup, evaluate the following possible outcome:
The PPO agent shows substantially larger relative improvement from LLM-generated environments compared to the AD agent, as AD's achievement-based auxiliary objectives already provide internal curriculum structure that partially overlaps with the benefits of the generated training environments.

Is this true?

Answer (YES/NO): NO